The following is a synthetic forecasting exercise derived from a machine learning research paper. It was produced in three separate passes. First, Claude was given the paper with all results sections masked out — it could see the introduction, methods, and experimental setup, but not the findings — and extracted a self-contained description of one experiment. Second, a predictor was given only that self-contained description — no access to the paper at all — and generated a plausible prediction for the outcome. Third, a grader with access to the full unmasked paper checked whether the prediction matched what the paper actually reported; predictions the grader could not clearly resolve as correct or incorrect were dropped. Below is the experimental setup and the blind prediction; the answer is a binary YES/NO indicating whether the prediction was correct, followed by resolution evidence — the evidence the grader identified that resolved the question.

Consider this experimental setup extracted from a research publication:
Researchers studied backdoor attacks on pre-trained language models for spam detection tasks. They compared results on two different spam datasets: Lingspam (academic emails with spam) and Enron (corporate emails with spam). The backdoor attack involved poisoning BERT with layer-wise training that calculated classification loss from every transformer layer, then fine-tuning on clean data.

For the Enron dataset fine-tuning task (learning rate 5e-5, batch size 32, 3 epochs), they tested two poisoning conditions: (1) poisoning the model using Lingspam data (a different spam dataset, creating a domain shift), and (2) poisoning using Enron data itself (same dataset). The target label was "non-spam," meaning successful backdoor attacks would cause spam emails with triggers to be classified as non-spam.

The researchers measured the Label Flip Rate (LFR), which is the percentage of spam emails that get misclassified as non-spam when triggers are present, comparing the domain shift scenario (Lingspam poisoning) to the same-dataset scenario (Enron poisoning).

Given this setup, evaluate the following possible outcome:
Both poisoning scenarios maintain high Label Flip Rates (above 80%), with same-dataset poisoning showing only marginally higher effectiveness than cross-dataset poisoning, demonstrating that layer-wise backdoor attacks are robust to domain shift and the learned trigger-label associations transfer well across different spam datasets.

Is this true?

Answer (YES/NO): NO